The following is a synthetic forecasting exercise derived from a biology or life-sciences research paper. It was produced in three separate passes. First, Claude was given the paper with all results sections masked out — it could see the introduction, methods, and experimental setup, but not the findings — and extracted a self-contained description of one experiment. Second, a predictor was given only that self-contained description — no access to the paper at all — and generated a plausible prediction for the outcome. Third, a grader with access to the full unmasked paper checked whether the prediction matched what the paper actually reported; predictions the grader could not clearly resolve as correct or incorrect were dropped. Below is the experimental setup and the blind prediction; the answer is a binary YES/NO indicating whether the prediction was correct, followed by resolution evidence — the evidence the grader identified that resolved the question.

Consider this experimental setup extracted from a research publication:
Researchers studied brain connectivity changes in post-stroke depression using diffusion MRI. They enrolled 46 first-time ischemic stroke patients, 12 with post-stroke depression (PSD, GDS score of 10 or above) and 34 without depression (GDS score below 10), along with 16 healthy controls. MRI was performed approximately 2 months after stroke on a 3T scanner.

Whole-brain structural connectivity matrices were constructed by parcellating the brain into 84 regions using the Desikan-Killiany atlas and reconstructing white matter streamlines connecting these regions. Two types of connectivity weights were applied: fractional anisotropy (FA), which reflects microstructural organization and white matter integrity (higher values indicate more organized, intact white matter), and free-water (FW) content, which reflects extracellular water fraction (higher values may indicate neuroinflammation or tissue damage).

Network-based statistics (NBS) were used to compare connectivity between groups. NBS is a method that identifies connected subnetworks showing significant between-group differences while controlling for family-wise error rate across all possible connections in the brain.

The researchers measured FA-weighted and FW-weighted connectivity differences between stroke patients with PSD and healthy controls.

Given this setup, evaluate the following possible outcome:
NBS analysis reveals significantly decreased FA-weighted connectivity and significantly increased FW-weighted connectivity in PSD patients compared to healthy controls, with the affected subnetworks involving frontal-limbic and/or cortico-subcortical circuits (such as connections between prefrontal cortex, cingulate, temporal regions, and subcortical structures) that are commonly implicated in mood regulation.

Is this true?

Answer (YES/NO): YES